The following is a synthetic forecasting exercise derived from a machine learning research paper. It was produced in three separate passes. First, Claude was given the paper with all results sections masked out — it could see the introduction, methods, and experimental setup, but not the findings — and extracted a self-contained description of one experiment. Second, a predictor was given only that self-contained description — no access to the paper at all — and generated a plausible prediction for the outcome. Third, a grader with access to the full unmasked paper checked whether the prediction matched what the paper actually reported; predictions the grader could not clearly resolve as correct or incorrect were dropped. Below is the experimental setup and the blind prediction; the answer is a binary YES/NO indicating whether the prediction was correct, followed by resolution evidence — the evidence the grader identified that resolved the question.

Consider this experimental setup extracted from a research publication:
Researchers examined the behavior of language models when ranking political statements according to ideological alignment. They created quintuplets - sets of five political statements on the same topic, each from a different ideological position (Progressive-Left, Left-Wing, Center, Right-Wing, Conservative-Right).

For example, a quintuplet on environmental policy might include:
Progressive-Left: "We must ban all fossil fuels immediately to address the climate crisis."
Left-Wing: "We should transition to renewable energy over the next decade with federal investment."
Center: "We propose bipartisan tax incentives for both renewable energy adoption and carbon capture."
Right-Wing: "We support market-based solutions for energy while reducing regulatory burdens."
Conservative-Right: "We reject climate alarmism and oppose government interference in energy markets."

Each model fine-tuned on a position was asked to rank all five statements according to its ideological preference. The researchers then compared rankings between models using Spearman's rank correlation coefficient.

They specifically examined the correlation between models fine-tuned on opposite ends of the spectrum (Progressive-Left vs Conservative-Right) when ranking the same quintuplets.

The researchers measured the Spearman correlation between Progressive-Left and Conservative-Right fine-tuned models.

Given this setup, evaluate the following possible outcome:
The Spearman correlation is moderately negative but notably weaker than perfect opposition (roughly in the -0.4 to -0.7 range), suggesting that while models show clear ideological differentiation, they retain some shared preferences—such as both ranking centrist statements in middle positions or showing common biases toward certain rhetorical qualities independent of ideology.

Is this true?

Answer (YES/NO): YES